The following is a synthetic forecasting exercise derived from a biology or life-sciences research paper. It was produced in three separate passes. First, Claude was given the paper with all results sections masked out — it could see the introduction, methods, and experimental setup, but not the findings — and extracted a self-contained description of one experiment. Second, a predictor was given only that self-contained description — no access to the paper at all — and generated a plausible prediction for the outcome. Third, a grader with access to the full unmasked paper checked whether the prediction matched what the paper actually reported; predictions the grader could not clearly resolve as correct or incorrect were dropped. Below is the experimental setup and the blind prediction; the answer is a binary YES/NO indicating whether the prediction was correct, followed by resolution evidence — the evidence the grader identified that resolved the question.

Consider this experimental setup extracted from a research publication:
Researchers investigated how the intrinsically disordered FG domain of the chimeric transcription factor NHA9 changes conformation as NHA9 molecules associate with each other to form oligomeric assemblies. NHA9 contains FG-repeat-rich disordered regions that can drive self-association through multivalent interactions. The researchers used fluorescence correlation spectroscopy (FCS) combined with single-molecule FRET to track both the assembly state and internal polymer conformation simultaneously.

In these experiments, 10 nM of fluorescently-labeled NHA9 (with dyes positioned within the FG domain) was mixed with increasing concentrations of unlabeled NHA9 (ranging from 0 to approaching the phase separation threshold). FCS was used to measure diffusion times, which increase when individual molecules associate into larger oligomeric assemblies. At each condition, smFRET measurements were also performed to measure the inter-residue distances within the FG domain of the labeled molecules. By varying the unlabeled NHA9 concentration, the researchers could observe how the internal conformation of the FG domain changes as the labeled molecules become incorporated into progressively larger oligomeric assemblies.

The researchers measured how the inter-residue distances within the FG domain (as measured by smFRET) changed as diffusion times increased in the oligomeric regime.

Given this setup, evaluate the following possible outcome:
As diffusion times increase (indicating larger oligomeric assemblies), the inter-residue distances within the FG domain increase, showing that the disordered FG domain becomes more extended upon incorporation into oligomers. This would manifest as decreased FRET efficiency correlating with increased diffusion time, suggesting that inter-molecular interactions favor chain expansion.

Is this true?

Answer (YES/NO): YES